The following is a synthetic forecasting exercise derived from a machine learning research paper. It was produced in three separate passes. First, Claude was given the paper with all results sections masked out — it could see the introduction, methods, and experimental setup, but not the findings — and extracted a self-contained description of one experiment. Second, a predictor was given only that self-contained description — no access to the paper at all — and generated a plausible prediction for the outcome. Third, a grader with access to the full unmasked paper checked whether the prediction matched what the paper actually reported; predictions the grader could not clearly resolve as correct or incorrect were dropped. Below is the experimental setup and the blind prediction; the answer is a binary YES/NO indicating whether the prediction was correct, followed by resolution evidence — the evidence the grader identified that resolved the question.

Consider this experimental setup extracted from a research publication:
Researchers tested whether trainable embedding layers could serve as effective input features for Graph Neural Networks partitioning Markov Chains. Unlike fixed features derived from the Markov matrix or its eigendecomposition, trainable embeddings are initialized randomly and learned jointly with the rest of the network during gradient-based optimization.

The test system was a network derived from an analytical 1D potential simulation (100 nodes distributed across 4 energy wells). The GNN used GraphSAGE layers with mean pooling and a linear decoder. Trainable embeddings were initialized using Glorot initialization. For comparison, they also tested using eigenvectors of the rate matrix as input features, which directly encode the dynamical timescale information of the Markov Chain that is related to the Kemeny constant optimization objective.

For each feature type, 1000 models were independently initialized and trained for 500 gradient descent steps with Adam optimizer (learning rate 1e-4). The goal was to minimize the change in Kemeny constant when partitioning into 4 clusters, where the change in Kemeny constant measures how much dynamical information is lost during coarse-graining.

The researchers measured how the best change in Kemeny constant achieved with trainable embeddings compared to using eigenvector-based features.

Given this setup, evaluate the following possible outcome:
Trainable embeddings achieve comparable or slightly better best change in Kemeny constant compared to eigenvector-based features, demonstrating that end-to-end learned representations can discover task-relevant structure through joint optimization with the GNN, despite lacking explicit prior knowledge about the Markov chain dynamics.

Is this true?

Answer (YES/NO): YES